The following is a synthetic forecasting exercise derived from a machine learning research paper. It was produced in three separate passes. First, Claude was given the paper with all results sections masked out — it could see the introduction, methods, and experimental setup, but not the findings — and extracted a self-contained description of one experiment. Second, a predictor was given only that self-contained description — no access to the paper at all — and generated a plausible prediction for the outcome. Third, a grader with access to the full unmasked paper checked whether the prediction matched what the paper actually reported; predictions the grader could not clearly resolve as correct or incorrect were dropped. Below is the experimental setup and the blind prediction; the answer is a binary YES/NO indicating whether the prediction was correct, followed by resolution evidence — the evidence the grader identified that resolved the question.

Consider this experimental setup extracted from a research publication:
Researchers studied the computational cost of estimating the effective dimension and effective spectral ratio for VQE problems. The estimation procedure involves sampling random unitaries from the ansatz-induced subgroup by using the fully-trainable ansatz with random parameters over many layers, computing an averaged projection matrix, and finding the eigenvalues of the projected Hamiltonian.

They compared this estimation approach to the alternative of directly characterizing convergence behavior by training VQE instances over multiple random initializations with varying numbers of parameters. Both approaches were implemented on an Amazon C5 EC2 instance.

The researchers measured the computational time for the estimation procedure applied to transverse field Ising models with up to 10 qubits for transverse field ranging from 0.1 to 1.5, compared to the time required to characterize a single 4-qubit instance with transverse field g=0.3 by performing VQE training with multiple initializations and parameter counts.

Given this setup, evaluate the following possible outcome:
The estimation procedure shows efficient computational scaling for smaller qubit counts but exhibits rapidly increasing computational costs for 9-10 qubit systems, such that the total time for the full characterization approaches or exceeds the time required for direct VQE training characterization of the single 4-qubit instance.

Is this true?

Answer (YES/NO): NO